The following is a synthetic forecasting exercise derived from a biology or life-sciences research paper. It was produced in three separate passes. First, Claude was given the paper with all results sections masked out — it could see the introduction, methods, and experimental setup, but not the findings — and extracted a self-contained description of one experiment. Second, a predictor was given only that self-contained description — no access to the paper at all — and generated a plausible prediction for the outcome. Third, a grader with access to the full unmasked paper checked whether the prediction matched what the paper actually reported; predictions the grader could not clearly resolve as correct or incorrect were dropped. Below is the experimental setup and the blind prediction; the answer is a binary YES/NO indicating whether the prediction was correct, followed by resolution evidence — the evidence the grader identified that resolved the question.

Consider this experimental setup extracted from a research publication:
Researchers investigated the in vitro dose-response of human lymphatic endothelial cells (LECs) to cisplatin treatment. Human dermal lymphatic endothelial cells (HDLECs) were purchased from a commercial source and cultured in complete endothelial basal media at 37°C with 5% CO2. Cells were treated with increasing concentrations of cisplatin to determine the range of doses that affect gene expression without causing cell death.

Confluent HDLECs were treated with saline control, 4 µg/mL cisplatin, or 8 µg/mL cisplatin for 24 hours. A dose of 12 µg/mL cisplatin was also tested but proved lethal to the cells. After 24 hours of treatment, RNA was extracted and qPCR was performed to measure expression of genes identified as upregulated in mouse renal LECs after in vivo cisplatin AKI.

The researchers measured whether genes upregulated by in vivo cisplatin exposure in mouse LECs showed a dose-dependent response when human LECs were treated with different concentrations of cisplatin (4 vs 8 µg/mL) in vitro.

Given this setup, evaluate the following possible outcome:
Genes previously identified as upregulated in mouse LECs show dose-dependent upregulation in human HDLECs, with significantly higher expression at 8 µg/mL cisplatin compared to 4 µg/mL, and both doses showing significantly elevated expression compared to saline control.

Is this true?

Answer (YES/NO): NO